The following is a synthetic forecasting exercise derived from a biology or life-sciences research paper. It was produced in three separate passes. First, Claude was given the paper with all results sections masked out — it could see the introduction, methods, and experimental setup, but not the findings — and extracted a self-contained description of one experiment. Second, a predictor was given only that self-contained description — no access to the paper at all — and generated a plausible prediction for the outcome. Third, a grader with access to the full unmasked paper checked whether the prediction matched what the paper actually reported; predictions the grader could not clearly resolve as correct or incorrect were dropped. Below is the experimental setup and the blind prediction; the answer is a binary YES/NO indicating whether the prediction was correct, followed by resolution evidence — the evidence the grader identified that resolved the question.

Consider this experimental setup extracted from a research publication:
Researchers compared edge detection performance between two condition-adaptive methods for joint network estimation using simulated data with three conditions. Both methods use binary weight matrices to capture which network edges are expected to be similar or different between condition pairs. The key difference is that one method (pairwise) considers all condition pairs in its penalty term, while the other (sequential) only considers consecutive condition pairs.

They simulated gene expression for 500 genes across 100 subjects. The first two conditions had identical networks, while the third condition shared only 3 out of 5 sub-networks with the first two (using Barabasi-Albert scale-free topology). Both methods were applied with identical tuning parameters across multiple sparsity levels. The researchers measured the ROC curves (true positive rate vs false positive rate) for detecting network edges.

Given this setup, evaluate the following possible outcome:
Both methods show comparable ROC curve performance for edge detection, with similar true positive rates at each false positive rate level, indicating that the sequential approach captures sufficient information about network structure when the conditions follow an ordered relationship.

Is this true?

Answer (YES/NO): YES